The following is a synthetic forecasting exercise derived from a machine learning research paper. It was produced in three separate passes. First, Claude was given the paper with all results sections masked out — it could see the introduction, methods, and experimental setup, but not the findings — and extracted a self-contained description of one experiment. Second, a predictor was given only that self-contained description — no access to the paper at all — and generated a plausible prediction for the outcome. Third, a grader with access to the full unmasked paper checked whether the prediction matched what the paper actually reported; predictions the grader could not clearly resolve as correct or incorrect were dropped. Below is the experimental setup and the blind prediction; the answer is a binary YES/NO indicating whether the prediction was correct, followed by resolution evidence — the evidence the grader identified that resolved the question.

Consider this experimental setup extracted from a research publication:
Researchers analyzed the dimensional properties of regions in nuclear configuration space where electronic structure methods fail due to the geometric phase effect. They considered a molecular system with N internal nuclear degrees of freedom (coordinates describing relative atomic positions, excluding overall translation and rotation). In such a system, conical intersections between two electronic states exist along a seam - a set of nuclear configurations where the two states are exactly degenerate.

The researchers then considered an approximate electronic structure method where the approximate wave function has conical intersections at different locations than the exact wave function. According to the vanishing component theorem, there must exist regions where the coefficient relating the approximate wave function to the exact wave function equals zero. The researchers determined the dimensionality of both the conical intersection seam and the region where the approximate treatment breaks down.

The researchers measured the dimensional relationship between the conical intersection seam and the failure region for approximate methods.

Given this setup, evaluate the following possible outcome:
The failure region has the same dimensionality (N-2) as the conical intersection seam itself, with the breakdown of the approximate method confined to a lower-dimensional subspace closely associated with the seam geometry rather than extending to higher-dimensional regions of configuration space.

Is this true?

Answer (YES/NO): NO